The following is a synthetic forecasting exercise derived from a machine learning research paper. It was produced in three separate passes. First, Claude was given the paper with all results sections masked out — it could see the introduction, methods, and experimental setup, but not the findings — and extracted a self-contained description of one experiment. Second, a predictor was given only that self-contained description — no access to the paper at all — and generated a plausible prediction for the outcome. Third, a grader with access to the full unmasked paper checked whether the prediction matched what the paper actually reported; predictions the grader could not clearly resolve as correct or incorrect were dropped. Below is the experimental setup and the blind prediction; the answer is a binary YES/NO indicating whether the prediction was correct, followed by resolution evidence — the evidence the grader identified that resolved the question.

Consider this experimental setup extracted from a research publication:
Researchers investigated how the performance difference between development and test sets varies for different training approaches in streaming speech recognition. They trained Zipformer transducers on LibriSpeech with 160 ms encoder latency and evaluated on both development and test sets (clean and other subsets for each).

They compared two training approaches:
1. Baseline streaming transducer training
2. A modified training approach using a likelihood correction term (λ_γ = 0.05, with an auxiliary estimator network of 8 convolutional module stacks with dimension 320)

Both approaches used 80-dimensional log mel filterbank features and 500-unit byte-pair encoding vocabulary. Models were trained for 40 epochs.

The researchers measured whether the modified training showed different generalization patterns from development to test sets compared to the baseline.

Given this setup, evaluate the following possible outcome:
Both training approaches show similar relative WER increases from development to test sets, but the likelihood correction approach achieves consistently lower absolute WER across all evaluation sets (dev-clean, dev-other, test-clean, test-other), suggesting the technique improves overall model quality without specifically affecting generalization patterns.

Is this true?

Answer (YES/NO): NO